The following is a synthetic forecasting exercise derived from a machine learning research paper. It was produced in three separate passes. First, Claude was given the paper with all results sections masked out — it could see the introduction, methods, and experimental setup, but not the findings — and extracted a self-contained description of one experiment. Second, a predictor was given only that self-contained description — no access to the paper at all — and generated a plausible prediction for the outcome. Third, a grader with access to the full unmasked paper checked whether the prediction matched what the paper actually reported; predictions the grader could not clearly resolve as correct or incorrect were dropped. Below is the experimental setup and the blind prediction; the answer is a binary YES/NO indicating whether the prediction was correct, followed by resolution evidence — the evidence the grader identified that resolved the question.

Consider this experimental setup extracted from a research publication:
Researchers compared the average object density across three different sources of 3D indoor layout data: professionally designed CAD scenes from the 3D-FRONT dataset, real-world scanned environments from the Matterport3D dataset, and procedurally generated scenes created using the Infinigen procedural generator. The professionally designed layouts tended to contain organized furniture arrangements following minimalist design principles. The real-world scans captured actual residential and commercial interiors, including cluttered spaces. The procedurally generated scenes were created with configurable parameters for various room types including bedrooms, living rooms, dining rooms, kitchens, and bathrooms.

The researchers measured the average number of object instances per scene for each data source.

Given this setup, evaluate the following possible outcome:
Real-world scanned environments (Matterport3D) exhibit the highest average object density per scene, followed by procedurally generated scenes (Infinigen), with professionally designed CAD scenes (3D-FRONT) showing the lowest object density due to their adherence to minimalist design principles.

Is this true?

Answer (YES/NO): NO